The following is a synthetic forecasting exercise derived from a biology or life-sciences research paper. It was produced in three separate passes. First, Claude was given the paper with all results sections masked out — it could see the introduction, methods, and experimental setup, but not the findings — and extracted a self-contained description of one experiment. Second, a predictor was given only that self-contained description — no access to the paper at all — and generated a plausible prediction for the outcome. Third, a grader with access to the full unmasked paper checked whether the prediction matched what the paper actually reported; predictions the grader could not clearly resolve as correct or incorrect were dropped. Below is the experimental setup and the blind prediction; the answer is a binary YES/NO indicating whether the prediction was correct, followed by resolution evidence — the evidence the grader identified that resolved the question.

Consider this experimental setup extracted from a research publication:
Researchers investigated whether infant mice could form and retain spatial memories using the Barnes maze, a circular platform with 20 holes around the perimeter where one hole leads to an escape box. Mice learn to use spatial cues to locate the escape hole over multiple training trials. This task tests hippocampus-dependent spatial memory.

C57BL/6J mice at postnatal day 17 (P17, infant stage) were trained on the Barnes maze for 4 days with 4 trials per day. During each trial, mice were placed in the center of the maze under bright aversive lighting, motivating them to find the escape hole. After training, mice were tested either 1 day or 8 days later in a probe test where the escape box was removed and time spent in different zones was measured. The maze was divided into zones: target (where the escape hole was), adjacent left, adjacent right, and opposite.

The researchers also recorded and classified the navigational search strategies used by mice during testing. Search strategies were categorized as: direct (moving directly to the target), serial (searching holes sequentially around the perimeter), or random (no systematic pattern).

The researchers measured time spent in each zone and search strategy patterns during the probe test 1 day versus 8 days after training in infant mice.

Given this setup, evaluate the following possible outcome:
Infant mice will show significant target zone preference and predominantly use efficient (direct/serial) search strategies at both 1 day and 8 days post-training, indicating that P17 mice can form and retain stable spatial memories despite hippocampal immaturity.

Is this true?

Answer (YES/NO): NO